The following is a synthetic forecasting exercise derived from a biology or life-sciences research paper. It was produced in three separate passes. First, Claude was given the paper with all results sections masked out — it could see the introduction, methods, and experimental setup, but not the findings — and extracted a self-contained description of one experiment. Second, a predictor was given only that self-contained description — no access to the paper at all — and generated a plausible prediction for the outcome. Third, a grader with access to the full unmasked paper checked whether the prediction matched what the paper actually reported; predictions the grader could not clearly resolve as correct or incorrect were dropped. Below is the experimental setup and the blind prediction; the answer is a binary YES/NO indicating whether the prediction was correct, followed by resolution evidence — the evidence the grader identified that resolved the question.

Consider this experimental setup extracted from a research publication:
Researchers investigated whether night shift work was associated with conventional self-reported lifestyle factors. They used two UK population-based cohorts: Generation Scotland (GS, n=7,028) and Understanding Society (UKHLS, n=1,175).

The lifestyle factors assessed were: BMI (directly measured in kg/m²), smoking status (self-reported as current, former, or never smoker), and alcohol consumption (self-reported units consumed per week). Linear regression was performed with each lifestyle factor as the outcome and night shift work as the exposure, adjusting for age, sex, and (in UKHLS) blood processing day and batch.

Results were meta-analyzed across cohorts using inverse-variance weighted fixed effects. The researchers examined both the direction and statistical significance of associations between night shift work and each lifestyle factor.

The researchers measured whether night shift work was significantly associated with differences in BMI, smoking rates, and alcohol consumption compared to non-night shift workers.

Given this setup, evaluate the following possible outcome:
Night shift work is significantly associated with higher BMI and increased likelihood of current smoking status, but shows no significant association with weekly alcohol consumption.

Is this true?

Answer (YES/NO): NO